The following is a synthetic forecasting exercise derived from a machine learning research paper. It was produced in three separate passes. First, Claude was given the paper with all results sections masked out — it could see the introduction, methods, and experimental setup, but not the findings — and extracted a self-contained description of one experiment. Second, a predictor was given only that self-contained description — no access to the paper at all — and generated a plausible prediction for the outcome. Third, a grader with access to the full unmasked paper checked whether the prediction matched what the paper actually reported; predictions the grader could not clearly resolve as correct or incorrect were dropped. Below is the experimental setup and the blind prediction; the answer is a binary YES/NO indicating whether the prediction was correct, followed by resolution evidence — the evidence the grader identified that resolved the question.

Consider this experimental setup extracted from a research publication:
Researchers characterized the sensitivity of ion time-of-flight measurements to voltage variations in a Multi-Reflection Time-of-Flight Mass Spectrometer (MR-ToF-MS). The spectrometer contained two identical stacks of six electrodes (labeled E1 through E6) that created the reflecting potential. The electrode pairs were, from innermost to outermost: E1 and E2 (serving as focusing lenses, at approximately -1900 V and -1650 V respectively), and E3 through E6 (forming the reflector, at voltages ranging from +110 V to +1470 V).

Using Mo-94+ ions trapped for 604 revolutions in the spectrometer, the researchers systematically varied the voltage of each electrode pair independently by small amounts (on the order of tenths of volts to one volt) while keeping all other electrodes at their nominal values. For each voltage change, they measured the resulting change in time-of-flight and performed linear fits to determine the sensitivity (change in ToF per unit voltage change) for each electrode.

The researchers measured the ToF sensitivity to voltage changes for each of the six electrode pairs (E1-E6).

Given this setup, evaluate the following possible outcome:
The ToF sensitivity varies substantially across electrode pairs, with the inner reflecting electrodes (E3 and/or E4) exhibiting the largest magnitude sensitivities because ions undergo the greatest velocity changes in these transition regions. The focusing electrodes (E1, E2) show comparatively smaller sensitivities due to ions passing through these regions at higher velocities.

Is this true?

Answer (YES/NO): NO